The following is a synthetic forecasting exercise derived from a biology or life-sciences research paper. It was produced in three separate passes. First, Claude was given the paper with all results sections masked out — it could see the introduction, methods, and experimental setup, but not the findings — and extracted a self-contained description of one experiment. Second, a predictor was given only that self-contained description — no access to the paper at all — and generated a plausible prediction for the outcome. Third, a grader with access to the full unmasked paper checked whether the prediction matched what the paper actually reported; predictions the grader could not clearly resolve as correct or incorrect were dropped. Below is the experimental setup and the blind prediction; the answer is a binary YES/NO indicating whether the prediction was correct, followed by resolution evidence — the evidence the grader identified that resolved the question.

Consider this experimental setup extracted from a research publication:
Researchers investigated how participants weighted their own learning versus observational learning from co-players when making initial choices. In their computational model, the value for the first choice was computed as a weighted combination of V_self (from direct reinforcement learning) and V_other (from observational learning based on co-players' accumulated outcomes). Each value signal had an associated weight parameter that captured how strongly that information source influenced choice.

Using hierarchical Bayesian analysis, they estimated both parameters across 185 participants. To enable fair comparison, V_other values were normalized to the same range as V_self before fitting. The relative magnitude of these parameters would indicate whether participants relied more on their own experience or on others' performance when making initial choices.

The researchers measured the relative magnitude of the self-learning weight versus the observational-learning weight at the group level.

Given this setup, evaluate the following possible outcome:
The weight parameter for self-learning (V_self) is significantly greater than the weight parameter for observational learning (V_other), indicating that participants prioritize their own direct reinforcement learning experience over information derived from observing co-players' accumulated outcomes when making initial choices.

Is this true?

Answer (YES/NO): NO